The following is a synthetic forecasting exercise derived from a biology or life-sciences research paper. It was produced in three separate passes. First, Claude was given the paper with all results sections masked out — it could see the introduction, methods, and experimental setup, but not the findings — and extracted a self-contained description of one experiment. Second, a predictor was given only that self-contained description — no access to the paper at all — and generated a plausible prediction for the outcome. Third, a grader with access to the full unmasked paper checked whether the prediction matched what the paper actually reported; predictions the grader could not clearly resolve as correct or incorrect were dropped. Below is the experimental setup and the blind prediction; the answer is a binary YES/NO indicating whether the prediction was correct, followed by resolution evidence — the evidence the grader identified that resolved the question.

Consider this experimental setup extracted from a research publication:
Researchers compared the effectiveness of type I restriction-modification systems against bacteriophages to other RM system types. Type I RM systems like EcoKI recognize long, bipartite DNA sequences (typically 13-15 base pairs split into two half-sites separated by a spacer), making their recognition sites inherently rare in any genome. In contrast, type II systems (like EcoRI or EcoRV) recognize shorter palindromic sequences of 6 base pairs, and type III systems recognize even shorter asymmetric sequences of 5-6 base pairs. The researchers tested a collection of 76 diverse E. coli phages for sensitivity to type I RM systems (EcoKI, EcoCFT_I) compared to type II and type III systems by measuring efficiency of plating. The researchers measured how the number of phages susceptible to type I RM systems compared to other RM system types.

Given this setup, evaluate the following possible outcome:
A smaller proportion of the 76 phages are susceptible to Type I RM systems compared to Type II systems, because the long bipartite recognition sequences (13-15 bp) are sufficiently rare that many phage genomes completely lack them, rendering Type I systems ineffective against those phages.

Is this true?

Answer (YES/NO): YES